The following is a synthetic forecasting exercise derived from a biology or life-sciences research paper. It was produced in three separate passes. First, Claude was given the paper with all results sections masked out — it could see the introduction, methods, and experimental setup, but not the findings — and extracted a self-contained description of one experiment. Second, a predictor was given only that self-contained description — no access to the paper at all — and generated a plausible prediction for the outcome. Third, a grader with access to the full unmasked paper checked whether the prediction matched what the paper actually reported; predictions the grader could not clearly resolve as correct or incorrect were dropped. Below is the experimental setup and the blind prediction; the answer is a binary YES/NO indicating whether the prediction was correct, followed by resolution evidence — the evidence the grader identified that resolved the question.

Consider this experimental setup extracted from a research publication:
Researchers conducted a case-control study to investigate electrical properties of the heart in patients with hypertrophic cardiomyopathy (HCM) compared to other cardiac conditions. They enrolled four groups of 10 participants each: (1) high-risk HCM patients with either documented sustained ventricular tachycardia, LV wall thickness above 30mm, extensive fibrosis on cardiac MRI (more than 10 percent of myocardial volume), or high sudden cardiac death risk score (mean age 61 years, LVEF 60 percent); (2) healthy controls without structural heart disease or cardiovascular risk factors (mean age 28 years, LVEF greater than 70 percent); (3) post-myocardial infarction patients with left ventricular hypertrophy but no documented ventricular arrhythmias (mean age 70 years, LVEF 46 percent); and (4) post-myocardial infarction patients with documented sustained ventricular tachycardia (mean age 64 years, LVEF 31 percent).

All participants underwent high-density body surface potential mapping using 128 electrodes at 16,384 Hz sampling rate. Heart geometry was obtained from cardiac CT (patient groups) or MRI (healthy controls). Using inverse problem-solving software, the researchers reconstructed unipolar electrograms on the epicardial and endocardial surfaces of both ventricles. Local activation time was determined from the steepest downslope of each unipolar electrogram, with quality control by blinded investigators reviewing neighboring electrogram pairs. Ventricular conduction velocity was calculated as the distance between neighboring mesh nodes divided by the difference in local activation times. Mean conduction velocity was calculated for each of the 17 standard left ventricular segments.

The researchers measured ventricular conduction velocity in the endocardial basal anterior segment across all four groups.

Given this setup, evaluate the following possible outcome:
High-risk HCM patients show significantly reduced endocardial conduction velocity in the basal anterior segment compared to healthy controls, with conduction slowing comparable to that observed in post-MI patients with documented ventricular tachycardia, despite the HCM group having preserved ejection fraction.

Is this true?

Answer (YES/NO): NO